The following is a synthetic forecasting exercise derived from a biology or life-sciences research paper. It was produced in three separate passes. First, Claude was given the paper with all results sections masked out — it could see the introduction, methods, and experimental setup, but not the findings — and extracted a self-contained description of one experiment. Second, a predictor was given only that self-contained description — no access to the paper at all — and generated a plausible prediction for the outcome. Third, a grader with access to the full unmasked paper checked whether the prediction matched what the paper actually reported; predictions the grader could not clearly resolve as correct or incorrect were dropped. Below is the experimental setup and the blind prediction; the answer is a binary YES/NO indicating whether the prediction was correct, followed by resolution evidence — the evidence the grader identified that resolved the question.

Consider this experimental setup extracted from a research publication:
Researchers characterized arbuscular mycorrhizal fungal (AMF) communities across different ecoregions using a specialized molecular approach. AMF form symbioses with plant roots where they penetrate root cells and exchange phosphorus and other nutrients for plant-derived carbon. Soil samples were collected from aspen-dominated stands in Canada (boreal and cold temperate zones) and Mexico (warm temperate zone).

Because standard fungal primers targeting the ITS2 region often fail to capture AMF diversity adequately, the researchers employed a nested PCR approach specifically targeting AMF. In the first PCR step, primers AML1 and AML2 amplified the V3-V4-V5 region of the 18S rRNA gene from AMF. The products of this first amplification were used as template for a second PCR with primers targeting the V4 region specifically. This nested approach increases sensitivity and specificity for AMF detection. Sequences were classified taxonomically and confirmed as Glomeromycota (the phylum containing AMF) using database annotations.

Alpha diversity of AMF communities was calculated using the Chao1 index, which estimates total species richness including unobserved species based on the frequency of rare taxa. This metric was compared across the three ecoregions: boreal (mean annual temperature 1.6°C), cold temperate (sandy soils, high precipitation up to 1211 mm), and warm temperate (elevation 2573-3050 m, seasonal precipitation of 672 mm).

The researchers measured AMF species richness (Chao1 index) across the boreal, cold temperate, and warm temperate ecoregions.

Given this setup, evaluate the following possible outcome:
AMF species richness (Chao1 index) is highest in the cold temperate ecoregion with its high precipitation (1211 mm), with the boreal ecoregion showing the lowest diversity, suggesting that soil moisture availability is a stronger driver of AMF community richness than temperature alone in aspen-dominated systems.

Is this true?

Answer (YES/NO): NO